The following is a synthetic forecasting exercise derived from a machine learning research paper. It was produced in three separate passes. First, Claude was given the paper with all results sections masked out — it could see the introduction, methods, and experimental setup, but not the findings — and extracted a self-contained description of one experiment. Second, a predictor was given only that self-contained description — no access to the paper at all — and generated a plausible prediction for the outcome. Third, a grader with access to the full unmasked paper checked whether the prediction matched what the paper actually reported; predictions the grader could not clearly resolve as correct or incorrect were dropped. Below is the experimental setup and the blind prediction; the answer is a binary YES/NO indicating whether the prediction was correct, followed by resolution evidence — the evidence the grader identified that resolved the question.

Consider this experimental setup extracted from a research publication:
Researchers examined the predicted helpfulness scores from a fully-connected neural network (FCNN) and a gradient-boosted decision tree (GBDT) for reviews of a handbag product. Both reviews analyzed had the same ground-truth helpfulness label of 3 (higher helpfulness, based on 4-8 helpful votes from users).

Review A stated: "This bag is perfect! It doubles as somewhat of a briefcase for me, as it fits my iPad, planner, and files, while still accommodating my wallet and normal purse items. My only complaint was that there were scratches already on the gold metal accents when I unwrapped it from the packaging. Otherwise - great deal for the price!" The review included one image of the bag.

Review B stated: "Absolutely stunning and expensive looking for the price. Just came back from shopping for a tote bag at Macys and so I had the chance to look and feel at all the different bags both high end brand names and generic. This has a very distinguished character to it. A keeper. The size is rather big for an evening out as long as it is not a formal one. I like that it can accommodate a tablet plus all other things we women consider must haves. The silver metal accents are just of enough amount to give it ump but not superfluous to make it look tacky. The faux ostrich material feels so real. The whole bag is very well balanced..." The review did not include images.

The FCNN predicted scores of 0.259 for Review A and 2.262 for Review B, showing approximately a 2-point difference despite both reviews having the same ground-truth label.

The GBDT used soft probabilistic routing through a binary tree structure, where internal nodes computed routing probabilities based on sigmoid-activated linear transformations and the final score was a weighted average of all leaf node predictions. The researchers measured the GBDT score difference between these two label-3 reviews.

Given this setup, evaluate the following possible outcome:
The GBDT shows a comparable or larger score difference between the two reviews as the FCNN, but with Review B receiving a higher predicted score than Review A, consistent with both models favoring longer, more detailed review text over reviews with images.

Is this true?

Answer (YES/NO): NO